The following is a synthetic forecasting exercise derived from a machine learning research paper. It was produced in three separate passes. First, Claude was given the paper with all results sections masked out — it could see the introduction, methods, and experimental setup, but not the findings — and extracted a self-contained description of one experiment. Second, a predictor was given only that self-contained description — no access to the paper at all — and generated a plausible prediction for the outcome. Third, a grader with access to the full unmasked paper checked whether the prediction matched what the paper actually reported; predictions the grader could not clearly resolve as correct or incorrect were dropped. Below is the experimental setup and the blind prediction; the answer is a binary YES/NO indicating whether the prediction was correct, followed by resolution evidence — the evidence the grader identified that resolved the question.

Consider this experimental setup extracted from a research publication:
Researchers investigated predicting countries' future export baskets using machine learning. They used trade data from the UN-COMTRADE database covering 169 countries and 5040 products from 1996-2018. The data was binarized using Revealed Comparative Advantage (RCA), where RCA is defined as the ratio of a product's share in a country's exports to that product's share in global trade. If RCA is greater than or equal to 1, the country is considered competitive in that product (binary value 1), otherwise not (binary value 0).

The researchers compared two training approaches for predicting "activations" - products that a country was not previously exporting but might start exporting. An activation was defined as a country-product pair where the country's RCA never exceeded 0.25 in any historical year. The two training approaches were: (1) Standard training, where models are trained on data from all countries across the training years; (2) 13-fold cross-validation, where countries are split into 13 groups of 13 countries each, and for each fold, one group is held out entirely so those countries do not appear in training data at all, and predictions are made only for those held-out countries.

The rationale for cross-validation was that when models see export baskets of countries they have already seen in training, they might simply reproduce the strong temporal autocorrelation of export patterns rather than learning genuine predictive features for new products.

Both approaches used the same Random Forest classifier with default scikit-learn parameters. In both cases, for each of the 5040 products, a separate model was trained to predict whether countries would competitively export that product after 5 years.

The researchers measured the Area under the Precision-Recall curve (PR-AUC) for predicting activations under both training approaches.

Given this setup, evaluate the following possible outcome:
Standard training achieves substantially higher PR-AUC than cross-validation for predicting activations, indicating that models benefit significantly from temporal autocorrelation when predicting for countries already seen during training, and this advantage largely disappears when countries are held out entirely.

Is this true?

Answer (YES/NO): NO